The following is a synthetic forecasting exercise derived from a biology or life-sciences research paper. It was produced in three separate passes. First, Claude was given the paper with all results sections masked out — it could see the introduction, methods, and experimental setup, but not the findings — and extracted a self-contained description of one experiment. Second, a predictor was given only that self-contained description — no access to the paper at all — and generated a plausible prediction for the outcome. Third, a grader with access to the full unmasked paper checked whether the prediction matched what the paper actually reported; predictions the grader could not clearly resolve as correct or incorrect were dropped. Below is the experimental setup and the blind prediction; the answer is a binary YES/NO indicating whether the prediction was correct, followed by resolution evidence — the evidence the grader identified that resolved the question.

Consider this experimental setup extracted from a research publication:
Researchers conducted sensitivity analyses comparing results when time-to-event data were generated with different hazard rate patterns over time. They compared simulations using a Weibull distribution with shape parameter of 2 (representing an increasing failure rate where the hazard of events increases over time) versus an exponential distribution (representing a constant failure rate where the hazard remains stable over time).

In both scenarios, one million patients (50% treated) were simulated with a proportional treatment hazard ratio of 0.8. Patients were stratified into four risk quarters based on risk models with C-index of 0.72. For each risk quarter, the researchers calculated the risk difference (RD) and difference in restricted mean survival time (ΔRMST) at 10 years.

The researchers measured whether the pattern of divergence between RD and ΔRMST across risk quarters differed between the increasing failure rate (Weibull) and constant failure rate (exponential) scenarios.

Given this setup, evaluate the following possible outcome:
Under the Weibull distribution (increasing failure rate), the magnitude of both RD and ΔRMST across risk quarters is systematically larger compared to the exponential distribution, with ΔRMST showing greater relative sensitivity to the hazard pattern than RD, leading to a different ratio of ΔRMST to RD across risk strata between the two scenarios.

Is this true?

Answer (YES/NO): NO